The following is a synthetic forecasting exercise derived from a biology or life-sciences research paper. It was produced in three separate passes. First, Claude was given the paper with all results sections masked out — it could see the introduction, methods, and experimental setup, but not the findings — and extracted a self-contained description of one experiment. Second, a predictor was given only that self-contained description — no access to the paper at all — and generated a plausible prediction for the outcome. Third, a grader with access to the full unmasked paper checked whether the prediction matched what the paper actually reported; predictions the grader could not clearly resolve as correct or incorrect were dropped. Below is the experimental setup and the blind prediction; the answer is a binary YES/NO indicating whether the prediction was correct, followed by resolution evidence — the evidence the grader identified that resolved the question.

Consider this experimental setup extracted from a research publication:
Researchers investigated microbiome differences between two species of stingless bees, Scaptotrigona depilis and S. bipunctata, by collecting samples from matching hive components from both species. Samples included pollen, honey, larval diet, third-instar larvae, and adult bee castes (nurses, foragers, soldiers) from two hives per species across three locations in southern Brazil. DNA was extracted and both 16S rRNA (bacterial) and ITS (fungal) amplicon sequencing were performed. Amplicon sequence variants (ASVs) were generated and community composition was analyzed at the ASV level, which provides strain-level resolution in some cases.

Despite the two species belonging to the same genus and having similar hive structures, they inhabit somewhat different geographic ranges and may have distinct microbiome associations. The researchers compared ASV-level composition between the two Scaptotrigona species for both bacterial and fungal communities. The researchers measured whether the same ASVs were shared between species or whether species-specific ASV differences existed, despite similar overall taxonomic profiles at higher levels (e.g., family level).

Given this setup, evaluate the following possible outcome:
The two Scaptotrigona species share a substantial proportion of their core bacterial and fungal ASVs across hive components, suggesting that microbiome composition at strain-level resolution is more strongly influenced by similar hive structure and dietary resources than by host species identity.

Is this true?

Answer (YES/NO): YES